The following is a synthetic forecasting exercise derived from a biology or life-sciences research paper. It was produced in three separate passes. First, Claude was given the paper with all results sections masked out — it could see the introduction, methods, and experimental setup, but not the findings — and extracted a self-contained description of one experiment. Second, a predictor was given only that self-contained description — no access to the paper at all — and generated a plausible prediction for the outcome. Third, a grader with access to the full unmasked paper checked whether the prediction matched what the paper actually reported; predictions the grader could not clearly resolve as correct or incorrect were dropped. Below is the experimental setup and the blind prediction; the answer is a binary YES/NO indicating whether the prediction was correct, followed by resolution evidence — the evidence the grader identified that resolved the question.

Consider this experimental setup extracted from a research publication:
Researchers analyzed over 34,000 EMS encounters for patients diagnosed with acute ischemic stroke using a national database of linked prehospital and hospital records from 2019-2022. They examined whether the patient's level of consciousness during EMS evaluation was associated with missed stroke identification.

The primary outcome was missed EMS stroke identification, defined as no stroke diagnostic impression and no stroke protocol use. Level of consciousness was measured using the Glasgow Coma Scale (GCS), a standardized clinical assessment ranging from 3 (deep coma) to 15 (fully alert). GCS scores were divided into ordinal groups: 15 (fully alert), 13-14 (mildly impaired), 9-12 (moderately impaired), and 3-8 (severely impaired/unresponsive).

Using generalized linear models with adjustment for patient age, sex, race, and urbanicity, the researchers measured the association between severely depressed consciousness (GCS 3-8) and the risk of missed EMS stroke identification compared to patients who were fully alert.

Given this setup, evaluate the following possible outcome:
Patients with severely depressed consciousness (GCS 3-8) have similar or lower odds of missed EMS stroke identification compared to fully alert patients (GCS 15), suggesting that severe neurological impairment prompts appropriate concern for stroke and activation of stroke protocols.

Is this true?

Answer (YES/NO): NO